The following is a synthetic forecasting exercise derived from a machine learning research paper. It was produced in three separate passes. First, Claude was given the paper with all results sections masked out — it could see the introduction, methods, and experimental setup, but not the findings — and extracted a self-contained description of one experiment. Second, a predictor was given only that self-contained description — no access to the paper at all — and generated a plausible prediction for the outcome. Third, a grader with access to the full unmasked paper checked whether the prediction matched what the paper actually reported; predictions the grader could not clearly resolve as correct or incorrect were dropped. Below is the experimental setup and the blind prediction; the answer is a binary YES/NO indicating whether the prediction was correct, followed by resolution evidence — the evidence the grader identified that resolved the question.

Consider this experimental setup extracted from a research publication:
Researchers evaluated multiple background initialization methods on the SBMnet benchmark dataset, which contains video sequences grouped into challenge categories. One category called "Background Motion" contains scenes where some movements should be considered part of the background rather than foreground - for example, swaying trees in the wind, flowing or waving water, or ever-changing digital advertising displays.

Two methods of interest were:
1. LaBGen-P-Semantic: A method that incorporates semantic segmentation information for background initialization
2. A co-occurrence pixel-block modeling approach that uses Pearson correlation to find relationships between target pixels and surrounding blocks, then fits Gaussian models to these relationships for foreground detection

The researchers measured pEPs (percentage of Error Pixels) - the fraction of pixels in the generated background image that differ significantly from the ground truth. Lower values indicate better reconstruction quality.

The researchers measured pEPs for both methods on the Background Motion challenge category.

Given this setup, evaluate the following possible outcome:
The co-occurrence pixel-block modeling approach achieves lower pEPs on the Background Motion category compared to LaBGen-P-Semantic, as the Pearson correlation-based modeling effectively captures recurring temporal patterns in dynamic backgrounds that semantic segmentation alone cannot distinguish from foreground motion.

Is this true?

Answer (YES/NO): NO